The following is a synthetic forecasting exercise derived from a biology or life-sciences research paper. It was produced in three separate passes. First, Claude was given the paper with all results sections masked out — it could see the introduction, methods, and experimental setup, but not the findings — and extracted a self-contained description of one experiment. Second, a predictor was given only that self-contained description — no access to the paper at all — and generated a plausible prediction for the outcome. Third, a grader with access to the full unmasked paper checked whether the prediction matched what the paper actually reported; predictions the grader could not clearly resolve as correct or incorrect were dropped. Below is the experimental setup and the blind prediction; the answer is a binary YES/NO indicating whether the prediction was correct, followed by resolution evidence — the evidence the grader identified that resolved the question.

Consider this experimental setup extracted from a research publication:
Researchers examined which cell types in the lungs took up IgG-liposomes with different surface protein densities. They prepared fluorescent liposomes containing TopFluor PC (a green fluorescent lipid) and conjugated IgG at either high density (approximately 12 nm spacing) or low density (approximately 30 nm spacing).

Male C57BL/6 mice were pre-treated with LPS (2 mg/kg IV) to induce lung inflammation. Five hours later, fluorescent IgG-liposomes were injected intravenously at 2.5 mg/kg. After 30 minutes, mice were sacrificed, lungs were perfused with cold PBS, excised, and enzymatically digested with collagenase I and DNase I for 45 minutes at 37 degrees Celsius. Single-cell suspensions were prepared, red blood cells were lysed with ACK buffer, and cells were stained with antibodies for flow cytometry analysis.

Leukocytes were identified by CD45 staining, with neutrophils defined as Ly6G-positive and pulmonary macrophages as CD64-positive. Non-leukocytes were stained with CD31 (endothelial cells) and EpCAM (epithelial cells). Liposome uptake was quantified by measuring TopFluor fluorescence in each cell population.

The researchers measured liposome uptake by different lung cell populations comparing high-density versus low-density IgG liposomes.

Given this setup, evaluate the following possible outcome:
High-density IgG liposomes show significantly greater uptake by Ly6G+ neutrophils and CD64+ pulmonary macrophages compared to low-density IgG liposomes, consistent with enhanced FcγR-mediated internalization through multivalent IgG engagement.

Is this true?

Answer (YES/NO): NO